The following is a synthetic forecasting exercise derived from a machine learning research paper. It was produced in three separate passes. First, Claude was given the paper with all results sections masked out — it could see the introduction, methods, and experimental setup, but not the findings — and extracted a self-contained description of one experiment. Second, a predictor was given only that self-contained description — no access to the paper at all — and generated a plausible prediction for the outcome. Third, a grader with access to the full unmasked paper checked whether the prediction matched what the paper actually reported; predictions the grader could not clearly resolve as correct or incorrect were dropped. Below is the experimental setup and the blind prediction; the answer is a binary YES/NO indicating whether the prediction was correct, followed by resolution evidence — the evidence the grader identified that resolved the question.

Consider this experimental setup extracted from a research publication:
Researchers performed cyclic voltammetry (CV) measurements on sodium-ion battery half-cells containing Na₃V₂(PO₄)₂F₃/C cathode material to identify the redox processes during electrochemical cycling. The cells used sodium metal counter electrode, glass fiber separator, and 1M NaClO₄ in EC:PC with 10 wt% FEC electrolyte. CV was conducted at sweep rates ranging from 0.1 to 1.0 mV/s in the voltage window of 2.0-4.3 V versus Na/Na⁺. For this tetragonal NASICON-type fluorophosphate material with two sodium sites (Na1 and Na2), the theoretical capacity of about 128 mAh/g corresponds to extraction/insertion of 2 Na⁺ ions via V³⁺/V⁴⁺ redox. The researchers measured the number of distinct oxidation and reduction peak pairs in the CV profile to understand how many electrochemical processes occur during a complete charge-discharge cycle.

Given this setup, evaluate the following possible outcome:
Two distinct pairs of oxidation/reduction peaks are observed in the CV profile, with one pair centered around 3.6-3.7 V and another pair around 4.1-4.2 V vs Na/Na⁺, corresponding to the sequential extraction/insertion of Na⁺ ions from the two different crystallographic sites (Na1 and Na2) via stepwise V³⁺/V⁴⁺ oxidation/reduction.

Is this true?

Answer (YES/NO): YES